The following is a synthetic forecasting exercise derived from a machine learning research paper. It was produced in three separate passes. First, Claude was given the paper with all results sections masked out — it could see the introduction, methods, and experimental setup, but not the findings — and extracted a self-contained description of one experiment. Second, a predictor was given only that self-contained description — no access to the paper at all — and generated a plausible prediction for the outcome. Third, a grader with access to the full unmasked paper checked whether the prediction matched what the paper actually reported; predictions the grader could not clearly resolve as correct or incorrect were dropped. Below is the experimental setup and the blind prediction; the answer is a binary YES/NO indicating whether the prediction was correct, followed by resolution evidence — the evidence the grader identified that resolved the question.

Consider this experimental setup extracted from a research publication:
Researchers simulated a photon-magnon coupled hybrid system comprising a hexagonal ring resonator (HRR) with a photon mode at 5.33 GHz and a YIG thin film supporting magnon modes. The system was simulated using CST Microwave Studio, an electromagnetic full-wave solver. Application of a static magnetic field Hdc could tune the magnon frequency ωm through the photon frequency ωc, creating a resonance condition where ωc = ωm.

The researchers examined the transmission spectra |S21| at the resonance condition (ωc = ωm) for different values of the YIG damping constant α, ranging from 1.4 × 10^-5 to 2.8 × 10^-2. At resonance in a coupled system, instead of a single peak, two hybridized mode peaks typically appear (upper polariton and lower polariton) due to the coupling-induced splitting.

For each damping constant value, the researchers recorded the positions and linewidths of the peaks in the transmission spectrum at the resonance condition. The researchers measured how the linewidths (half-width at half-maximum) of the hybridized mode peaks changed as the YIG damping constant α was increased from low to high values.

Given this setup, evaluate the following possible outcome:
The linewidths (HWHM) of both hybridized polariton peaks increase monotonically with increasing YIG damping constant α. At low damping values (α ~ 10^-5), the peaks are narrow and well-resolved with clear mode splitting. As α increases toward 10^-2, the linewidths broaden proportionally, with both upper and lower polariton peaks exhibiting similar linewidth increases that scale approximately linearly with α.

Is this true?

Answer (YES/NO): NO